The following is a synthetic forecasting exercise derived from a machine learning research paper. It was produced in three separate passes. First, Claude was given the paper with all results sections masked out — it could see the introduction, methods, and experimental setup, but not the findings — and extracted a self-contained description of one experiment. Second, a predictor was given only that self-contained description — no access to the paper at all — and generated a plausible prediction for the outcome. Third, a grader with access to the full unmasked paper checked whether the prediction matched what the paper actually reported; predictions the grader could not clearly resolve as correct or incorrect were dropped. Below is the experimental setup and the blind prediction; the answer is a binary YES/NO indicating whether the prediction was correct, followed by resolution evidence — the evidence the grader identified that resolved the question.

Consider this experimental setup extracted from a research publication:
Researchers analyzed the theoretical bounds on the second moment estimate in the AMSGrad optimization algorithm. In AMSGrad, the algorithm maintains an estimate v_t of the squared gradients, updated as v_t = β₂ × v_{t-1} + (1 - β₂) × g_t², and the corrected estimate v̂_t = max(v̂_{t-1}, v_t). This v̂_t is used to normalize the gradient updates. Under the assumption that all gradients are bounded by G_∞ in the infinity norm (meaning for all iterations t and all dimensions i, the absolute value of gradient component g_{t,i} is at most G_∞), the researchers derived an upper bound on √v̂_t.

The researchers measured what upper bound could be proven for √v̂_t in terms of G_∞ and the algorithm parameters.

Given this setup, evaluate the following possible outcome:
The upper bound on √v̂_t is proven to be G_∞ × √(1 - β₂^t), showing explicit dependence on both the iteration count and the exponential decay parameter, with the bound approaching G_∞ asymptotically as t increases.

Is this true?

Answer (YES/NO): NO